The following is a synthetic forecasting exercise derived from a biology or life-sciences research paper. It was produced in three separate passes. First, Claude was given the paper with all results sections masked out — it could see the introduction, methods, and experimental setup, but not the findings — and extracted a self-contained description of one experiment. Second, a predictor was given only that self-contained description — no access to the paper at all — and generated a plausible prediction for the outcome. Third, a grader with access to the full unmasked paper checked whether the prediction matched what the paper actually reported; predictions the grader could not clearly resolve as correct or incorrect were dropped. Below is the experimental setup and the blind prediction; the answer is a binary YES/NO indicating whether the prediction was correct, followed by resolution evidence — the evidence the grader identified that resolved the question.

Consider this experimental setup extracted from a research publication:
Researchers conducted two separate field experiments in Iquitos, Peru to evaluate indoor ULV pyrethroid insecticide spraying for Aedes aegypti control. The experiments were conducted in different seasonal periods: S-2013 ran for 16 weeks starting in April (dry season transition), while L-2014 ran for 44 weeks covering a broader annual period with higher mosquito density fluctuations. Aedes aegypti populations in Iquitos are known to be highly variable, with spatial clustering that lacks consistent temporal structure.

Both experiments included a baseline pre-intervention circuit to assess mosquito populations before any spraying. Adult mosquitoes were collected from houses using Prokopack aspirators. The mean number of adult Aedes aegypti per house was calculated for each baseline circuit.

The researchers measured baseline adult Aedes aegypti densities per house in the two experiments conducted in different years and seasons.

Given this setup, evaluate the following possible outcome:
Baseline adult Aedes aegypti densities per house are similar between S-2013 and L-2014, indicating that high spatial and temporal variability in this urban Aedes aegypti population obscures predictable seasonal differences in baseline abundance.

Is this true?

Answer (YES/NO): NO